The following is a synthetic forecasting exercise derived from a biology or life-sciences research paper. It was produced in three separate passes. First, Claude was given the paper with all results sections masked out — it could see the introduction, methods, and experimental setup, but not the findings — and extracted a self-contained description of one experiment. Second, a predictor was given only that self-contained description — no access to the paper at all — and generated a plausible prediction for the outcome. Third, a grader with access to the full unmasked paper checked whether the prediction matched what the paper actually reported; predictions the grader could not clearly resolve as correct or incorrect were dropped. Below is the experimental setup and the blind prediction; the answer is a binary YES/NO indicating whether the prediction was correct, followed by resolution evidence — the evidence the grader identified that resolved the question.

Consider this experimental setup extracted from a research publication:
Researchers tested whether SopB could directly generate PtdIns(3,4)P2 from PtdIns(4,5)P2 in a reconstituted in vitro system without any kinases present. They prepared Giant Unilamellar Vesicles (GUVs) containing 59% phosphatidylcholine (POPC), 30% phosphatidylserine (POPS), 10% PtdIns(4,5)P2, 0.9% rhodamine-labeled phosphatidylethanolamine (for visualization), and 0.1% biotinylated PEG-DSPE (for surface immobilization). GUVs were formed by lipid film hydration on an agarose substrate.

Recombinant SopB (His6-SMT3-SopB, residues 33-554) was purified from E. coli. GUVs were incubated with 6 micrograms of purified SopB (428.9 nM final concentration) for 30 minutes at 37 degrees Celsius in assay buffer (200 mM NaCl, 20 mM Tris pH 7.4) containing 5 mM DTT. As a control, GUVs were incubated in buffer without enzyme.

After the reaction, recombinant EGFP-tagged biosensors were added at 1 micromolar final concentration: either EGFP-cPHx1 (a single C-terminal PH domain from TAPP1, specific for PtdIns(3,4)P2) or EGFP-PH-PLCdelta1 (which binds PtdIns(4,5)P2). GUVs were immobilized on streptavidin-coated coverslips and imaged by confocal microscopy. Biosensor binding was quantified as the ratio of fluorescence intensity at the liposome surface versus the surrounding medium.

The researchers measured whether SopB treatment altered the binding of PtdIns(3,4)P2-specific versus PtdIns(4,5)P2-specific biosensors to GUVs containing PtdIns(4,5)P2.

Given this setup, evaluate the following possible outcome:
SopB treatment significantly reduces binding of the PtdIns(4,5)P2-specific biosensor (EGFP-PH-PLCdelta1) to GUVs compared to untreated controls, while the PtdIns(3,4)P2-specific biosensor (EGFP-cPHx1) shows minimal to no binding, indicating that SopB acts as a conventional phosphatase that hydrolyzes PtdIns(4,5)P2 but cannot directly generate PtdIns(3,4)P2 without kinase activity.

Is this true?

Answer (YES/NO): NO